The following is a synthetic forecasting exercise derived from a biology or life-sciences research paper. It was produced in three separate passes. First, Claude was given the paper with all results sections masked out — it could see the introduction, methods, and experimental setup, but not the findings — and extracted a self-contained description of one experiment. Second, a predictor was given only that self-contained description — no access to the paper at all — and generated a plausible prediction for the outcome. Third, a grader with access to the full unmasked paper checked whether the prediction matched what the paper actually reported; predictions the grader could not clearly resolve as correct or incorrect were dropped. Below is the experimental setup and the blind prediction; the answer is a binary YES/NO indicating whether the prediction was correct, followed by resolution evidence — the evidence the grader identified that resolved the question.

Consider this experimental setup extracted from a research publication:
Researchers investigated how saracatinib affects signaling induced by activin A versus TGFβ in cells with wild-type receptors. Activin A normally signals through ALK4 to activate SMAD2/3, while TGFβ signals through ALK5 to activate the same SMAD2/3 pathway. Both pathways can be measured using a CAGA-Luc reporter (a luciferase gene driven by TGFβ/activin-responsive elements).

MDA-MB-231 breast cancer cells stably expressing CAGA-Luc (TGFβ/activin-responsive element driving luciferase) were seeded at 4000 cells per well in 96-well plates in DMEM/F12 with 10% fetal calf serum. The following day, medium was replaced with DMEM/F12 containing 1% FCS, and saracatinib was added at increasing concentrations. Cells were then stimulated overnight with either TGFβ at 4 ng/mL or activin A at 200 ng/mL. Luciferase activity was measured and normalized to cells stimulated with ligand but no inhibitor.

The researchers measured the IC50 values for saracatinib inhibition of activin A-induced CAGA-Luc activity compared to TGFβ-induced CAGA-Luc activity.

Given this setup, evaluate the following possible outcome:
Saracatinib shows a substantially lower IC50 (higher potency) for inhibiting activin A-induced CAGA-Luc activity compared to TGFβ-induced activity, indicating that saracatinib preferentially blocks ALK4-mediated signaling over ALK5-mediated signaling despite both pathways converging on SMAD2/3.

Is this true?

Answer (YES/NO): YES